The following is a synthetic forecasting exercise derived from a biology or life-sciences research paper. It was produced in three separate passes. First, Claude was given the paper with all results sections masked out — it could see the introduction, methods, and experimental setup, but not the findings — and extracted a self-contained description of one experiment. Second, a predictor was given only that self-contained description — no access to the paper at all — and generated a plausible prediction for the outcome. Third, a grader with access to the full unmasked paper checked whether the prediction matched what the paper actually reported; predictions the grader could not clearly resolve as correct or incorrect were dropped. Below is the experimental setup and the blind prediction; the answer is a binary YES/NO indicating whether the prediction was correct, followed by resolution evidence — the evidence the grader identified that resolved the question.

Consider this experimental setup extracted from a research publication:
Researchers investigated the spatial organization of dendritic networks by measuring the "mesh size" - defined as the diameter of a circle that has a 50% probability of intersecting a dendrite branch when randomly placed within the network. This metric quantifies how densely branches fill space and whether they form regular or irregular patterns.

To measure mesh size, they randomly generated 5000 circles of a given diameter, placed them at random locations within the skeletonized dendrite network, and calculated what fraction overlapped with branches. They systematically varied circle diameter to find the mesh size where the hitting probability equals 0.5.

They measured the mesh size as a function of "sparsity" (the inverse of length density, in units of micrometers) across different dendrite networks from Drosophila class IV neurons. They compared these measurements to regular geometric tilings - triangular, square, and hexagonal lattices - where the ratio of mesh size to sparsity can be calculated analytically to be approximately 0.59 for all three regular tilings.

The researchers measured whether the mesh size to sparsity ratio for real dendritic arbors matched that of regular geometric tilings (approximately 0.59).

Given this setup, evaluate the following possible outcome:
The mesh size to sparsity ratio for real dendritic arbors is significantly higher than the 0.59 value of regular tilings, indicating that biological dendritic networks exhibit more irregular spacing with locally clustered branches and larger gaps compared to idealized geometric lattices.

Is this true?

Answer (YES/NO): NO